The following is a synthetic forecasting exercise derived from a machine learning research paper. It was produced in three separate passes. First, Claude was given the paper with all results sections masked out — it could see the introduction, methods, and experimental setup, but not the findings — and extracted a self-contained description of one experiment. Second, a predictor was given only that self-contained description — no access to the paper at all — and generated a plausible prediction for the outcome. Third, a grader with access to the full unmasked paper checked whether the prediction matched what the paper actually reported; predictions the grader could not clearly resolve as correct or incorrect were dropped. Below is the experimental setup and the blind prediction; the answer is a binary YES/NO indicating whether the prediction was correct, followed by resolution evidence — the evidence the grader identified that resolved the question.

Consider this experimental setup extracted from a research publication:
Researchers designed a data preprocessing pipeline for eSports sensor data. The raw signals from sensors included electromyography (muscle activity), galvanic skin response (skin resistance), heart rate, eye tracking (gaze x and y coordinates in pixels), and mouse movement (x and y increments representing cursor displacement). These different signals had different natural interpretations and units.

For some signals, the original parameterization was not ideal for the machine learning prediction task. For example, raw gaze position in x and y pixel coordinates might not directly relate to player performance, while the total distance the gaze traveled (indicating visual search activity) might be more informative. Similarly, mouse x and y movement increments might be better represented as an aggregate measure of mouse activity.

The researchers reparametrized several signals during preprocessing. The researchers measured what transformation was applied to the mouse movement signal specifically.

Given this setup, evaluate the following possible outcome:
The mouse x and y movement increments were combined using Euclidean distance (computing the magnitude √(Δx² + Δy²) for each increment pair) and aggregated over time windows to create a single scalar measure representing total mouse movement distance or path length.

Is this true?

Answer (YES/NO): YES